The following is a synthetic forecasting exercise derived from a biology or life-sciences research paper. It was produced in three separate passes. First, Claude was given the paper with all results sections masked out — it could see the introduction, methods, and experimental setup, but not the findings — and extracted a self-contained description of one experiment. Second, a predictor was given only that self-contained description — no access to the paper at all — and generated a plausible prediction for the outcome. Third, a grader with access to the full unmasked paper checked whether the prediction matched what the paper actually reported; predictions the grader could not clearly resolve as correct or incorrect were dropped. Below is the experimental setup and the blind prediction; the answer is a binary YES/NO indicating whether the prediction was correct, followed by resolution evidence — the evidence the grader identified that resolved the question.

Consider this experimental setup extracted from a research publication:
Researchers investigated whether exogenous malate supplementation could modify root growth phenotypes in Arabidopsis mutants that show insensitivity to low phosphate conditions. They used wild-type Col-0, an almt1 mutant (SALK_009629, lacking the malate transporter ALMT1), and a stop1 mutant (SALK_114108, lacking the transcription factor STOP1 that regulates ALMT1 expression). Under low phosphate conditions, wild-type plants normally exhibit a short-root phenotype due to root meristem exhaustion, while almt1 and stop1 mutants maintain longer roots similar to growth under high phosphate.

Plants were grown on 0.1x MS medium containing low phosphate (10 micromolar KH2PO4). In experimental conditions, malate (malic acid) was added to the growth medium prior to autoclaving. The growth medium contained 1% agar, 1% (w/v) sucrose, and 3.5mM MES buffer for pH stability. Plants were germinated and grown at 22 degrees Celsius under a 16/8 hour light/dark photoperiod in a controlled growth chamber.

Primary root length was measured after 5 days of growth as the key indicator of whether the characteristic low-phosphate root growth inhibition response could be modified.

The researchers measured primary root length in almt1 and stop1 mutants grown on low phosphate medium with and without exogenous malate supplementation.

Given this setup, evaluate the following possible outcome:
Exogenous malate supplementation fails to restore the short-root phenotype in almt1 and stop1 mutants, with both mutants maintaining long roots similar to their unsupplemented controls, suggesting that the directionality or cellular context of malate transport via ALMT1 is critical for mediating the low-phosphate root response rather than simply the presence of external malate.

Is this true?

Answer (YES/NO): NO